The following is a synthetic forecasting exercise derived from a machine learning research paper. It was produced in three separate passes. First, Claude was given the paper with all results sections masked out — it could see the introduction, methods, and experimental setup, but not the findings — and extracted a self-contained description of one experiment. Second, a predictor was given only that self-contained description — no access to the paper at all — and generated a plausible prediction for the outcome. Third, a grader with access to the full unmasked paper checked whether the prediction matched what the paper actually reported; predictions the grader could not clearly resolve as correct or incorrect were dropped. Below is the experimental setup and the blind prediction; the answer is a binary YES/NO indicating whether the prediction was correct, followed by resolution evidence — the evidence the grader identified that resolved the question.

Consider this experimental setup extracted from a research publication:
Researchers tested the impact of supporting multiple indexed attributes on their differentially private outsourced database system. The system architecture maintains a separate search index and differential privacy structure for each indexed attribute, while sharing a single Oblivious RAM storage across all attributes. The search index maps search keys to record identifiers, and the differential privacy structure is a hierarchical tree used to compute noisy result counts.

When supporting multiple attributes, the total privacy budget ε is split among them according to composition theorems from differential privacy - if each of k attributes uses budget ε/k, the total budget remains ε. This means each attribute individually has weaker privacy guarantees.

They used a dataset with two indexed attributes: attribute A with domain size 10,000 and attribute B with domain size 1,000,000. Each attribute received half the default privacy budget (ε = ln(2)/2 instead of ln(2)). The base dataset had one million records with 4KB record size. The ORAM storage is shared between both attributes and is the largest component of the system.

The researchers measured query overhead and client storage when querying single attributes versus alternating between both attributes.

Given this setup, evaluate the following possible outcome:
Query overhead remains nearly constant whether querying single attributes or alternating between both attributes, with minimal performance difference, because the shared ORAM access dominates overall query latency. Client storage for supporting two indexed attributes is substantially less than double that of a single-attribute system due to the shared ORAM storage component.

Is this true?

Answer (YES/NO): NO